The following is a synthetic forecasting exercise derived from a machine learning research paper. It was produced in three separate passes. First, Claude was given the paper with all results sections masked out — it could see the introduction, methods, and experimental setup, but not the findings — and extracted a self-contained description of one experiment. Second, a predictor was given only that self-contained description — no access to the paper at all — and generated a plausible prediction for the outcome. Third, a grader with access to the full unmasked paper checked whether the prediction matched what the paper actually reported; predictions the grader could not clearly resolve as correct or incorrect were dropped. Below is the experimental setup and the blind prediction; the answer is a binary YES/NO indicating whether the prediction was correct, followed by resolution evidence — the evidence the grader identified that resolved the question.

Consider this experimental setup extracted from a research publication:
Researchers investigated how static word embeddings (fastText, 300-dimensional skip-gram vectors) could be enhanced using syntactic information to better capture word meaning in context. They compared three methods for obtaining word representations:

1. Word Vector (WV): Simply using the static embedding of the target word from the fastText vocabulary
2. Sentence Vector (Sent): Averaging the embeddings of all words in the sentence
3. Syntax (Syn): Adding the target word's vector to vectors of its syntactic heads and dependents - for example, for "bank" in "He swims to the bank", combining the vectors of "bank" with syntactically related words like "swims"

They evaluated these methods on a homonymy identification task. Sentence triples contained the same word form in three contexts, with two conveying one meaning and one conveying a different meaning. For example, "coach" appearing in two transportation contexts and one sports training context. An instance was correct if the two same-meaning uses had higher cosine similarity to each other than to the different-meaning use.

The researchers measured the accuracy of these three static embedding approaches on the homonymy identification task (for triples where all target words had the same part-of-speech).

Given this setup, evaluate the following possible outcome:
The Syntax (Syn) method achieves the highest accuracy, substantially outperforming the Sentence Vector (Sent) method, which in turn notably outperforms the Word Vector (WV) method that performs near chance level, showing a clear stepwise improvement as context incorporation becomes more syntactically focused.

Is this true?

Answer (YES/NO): NO